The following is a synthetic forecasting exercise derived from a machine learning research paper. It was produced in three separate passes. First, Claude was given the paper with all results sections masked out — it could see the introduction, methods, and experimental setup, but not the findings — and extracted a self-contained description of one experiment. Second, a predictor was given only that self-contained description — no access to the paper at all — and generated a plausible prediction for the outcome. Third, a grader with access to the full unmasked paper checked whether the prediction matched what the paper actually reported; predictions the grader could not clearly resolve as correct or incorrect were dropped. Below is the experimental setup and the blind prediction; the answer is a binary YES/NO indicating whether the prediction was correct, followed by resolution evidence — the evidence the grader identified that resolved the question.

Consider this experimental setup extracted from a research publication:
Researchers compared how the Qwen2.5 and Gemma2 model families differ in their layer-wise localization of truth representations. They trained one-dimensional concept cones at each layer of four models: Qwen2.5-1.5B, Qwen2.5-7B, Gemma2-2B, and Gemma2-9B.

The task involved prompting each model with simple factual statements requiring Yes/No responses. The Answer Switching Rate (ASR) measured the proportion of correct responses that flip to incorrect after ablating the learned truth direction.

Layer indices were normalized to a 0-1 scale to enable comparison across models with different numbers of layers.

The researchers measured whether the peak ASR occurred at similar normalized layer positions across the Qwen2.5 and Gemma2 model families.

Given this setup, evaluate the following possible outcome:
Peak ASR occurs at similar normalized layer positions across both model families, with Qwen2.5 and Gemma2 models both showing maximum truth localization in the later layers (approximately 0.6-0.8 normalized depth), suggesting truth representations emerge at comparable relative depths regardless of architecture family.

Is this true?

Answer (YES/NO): YES